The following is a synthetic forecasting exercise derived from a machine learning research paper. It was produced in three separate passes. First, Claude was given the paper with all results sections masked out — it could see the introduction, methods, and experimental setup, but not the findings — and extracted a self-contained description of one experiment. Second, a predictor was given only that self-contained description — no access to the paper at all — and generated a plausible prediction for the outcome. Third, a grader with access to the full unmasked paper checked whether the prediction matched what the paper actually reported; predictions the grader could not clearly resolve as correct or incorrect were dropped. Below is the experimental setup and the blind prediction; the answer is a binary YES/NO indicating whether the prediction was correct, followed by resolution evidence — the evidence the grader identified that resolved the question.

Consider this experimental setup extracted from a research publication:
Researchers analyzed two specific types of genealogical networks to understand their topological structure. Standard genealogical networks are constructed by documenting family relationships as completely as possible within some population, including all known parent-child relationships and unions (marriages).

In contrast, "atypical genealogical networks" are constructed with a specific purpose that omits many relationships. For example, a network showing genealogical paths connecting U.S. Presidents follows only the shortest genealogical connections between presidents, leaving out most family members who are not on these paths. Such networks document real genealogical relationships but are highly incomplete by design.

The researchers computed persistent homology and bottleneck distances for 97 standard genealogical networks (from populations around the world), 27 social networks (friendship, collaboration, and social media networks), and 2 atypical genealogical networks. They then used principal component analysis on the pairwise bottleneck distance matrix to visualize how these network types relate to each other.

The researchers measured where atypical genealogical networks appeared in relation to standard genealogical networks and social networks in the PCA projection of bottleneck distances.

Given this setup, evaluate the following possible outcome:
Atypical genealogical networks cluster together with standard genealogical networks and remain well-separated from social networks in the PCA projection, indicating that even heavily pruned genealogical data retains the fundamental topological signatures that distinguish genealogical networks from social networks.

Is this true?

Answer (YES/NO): NO